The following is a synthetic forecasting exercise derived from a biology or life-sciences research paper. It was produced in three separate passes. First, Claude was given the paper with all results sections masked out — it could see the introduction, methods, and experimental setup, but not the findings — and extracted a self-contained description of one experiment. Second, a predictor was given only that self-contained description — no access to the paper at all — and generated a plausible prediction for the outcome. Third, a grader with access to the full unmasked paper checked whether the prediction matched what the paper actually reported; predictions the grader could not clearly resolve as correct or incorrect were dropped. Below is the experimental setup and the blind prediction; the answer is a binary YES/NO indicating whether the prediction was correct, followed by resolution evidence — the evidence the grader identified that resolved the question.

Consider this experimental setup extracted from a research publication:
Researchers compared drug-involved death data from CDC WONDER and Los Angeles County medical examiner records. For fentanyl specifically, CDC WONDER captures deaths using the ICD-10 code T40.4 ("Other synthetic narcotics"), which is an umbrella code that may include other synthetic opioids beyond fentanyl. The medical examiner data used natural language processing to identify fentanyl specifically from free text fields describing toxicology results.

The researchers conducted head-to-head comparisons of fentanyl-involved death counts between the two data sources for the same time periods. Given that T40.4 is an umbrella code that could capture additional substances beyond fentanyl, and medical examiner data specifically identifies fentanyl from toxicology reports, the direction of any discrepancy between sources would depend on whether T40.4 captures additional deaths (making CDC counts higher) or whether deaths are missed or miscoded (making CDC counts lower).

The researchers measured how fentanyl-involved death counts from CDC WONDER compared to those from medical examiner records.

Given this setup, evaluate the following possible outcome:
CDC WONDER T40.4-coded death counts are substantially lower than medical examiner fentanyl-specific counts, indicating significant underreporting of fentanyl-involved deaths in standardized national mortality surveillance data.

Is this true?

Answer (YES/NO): NO